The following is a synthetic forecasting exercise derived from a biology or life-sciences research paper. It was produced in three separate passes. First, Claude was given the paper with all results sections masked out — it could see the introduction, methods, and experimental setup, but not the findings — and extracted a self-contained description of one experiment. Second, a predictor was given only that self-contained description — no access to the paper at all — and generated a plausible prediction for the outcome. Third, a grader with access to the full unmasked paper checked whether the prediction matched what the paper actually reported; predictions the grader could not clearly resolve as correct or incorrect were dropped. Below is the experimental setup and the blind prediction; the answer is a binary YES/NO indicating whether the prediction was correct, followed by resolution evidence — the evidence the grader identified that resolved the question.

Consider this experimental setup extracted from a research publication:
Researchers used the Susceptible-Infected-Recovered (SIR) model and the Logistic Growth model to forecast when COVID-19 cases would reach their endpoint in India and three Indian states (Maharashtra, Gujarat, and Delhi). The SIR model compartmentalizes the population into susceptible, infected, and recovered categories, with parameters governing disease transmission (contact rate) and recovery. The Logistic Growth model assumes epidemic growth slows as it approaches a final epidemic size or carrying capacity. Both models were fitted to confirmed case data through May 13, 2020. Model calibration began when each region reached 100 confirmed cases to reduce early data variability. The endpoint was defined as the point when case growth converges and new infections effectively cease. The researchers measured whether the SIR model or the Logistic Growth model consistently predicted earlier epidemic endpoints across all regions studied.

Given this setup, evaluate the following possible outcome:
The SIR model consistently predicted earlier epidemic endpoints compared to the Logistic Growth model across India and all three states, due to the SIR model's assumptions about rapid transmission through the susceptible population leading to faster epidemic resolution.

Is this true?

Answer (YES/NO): NO